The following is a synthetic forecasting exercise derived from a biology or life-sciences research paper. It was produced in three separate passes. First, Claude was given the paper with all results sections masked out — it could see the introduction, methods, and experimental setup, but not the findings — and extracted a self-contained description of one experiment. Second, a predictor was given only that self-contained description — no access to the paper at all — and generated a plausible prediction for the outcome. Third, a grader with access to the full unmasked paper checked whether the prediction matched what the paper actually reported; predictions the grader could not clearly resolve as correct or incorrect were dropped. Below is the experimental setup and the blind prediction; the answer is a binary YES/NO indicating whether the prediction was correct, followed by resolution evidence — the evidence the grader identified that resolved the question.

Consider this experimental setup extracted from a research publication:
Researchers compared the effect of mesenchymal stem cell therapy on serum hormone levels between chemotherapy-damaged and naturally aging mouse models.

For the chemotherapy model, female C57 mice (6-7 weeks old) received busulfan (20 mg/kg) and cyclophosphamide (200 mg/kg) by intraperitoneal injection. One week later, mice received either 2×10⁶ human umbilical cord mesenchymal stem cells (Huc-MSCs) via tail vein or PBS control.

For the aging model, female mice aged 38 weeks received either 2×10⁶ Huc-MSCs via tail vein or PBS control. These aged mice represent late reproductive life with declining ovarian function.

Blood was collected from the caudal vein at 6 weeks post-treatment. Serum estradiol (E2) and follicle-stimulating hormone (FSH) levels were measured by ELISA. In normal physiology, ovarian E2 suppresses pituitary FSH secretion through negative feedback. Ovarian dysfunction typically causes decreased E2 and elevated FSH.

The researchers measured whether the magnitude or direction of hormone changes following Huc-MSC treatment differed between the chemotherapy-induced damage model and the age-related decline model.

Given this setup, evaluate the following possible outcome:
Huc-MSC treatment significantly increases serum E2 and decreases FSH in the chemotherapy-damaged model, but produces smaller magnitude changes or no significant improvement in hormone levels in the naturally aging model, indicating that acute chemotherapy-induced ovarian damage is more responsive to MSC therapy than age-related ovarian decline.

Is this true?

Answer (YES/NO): NO